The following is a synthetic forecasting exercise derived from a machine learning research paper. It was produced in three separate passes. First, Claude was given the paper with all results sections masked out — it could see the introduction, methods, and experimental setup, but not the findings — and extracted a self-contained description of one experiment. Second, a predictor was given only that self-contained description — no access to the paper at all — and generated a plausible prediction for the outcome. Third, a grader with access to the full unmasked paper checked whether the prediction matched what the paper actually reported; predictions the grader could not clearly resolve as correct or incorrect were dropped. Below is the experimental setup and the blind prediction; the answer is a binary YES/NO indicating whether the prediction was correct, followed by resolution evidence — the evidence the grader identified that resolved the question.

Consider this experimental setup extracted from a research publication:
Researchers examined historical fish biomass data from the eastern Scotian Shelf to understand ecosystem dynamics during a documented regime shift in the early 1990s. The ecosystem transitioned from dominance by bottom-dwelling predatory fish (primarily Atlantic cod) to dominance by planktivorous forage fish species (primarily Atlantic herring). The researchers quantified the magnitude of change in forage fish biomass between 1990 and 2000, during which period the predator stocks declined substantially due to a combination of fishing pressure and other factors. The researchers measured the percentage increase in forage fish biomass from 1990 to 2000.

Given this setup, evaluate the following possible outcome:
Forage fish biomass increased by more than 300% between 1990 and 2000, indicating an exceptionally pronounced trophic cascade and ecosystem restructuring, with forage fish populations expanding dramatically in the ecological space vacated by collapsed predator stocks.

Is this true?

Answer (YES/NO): YES